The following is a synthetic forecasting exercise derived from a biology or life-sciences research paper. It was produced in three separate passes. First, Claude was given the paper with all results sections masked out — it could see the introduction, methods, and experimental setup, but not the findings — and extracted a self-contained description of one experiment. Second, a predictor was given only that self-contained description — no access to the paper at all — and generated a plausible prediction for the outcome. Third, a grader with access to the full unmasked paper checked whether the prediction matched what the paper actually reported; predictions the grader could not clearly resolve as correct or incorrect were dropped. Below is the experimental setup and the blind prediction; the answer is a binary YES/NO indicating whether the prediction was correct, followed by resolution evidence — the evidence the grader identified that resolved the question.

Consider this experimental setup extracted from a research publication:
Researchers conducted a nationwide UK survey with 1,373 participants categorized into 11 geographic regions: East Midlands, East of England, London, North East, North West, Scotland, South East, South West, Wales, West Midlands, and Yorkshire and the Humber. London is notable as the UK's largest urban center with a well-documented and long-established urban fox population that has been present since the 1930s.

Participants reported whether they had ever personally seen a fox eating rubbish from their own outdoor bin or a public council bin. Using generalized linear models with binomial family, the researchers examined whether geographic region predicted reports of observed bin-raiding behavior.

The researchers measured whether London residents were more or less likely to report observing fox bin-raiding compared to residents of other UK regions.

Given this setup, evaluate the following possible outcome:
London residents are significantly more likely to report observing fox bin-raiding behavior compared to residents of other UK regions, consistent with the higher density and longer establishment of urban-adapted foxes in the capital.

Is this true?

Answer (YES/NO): YES